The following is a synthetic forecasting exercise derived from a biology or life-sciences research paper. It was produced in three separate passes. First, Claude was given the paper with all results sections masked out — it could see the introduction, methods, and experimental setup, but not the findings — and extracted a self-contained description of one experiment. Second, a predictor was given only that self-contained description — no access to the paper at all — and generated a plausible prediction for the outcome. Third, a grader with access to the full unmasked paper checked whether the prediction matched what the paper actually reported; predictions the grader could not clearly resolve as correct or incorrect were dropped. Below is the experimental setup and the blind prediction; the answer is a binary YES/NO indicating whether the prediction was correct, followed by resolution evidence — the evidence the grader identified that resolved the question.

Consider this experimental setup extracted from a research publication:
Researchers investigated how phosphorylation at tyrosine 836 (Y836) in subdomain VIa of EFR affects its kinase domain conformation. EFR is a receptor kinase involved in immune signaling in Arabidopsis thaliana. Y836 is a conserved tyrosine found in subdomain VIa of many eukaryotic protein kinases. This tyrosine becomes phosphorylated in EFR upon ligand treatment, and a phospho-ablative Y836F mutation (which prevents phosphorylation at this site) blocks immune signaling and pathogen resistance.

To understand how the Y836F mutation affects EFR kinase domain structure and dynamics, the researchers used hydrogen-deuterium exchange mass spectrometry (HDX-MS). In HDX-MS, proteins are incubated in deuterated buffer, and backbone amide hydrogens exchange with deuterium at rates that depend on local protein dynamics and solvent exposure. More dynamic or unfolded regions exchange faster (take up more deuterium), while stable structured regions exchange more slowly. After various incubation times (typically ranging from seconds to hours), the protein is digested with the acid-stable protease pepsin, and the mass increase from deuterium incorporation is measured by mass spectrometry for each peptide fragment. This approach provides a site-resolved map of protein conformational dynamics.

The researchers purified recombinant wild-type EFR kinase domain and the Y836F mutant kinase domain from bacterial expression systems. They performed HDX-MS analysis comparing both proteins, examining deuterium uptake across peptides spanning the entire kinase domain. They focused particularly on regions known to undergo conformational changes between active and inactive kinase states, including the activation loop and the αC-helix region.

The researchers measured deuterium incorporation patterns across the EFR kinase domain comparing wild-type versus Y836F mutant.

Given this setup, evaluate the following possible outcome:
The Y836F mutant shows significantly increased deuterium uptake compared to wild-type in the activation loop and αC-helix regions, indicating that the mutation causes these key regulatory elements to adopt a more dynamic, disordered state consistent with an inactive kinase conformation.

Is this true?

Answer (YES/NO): NO